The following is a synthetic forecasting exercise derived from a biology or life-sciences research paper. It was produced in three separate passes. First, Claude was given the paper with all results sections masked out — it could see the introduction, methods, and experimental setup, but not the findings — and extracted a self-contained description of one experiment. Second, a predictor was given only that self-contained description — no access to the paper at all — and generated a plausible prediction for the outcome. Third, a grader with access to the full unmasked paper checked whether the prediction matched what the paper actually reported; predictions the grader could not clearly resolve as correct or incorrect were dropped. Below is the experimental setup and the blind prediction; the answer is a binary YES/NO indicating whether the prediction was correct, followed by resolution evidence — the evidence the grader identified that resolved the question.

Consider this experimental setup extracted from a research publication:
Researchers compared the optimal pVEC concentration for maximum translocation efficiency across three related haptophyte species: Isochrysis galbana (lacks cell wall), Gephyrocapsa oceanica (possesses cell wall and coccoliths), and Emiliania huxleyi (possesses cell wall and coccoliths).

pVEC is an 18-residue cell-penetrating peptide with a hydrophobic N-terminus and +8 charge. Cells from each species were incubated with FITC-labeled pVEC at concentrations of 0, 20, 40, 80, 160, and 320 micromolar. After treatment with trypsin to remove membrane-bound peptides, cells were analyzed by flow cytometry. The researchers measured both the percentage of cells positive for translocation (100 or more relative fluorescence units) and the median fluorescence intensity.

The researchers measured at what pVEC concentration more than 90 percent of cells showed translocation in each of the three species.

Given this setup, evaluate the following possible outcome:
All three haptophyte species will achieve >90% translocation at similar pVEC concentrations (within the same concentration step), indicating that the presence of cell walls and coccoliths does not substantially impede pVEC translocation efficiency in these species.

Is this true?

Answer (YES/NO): NO